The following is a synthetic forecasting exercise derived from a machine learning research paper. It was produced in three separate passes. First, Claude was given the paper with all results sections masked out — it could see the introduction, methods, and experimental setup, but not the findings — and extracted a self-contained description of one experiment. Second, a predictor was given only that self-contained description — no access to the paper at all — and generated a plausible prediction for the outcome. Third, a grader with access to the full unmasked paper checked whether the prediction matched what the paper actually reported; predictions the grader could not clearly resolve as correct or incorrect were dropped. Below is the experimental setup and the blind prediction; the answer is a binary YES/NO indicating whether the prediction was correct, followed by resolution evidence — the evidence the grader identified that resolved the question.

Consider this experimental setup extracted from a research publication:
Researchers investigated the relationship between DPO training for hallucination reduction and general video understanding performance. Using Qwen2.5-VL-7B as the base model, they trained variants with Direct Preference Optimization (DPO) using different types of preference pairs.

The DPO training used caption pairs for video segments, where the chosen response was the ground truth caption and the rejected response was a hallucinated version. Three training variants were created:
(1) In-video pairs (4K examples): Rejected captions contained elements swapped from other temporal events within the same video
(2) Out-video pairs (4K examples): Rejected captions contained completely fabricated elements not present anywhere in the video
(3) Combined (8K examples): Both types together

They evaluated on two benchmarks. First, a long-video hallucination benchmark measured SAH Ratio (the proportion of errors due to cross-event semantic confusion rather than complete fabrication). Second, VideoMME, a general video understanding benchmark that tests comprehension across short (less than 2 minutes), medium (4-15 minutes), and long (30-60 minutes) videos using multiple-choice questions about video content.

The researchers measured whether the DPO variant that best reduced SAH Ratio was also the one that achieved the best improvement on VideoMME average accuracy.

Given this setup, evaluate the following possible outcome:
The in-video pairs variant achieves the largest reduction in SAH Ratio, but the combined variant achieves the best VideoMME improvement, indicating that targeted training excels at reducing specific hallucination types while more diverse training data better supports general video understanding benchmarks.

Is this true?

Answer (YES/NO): NO